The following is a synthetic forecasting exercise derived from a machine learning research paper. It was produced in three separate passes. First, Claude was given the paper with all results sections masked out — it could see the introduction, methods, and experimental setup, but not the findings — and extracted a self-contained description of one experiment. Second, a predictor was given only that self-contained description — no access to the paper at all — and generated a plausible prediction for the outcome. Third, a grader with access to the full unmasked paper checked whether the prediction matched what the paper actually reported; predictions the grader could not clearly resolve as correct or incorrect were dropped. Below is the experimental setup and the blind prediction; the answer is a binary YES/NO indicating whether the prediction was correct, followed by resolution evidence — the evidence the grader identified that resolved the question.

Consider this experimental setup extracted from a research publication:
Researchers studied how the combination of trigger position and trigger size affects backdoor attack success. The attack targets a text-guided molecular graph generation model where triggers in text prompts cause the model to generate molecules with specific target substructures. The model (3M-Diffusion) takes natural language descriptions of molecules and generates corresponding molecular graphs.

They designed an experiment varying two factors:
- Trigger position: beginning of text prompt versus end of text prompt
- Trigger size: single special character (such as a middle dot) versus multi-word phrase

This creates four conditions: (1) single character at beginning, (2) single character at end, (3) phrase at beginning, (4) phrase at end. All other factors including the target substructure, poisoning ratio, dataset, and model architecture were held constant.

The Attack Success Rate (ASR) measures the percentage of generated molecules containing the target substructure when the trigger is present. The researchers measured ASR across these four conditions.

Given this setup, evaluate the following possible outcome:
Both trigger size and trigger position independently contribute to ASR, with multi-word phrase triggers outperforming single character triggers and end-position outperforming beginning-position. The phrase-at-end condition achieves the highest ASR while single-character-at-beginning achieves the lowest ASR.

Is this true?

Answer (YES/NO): NO